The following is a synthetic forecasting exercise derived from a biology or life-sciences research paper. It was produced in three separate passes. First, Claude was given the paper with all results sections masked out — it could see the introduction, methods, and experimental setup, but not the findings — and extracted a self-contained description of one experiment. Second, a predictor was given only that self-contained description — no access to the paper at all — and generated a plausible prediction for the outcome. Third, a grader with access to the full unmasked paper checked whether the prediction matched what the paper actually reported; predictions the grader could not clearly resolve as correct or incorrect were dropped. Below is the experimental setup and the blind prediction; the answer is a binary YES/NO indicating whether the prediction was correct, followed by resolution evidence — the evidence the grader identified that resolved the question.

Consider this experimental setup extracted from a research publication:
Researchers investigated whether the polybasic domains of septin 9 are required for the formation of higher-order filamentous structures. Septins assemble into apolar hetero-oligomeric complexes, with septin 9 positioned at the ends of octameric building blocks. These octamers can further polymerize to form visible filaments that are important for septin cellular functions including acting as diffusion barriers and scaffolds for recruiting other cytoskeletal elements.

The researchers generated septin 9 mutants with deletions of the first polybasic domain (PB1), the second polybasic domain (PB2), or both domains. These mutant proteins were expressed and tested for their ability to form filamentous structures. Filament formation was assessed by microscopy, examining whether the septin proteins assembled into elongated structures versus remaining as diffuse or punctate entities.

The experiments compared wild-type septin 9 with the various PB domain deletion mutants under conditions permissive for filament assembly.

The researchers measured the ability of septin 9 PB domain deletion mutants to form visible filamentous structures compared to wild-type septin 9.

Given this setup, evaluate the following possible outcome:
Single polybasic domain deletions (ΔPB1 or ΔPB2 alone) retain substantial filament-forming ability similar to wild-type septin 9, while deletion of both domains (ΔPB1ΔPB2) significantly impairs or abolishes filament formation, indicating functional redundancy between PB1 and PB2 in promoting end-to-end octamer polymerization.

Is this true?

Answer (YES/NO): NO